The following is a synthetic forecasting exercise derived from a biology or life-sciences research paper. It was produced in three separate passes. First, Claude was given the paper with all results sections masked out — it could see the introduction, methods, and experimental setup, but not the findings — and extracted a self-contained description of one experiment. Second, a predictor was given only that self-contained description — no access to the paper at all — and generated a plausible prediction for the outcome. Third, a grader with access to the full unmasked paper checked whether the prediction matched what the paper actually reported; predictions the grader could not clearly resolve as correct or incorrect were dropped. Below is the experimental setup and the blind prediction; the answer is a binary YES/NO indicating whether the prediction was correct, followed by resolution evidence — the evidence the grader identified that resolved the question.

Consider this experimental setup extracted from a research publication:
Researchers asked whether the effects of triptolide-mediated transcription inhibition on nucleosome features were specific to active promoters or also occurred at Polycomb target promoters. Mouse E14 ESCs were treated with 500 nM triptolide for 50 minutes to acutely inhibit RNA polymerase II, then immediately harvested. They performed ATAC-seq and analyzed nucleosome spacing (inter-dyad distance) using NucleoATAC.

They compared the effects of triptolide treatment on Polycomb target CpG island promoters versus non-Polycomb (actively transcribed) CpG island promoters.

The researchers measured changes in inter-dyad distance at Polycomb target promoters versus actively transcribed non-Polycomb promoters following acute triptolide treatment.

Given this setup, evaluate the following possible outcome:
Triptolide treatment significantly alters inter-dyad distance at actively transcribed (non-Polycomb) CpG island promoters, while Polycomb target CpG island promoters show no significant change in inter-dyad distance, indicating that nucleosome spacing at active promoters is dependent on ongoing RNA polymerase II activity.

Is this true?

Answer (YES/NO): YES